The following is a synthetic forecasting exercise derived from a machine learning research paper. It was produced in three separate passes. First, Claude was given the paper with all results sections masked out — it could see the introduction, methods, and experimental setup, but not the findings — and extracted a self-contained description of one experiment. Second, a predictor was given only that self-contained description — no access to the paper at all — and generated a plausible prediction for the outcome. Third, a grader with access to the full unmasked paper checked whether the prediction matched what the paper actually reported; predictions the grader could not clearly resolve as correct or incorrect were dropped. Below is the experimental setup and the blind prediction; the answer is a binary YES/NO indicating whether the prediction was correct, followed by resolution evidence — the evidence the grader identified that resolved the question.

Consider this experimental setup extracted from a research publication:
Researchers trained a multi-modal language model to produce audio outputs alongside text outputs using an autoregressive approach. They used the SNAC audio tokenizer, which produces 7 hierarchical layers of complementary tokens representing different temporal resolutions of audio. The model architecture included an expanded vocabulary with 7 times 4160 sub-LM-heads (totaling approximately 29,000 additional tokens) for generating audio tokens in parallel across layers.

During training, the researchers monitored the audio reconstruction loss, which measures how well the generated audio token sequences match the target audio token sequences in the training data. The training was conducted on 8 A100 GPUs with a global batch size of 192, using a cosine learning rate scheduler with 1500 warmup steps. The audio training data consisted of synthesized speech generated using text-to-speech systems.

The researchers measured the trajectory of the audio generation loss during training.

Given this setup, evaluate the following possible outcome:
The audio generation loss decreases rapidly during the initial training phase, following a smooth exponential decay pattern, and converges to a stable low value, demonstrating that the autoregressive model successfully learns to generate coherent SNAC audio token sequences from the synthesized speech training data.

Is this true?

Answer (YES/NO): NO